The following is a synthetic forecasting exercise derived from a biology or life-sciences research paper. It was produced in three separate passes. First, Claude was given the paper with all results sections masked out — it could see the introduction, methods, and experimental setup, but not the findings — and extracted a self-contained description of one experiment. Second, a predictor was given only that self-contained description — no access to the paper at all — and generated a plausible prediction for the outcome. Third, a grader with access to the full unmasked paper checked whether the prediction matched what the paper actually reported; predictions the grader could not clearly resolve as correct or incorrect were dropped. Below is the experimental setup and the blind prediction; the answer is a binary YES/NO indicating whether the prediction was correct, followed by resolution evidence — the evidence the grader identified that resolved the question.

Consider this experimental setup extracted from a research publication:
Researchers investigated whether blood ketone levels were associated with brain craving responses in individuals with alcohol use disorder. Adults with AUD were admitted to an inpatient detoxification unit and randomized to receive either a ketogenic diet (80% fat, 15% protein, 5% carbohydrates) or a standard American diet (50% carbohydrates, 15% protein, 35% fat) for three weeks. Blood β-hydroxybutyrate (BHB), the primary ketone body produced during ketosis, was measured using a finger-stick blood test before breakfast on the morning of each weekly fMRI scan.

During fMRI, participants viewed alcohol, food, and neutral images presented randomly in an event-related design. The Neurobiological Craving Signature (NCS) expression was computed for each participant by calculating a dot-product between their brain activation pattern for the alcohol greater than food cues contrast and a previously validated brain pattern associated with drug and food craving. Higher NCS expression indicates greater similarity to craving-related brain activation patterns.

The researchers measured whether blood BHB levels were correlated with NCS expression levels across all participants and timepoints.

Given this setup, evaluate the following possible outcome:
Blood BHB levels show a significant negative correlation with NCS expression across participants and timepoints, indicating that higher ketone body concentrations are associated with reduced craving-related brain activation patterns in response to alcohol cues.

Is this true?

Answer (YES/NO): YES